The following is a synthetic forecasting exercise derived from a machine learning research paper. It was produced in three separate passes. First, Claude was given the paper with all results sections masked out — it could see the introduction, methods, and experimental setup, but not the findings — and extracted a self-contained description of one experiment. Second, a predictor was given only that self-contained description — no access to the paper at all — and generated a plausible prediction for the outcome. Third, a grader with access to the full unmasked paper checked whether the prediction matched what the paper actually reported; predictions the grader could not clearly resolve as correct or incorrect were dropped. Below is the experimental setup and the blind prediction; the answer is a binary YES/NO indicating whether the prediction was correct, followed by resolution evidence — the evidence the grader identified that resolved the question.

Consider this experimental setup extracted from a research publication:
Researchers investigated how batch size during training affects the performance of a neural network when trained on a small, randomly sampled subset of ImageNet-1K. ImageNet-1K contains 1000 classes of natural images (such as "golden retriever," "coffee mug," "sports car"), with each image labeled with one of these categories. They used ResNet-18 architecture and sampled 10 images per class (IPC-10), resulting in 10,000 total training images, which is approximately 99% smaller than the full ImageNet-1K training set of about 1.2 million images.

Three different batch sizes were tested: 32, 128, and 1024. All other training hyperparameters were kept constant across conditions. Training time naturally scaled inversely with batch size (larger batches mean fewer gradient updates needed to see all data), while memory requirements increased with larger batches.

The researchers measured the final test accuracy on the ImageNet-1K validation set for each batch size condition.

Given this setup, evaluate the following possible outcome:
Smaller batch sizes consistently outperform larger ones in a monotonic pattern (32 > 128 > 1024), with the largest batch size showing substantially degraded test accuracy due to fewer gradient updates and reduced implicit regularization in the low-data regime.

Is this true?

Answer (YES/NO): YES